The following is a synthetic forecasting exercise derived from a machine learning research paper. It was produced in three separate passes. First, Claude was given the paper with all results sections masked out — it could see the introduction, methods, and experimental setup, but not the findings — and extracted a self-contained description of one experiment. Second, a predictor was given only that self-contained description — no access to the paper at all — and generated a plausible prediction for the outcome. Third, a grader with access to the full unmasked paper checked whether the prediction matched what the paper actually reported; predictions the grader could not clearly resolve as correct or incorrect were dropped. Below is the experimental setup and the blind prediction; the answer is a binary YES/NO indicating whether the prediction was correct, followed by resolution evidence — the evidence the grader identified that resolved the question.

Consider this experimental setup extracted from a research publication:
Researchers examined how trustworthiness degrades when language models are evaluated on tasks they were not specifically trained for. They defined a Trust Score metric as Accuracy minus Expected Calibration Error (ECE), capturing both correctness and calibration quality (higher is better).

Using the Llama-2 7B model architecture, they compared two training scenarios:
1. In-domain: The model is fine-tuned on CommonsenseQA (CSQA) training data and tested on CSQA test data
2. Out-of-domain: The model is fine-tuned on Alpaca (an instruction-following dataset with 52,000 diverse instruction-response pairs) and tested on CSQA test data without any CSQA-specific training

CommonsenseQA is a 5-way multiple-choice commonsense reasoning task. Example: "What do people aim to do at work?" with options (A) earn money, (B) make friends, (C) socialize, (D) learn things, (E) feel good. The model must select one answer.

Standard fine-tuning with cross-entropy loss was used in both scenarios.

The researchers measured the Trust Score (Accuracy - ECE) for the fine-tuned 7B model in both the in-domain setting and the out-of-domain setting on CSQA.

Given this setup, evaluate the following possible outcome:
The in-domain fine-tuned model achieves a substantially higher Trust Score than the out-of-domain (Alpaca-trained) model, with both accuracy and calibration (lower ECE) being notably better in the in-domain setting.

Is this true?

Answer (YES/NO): YES